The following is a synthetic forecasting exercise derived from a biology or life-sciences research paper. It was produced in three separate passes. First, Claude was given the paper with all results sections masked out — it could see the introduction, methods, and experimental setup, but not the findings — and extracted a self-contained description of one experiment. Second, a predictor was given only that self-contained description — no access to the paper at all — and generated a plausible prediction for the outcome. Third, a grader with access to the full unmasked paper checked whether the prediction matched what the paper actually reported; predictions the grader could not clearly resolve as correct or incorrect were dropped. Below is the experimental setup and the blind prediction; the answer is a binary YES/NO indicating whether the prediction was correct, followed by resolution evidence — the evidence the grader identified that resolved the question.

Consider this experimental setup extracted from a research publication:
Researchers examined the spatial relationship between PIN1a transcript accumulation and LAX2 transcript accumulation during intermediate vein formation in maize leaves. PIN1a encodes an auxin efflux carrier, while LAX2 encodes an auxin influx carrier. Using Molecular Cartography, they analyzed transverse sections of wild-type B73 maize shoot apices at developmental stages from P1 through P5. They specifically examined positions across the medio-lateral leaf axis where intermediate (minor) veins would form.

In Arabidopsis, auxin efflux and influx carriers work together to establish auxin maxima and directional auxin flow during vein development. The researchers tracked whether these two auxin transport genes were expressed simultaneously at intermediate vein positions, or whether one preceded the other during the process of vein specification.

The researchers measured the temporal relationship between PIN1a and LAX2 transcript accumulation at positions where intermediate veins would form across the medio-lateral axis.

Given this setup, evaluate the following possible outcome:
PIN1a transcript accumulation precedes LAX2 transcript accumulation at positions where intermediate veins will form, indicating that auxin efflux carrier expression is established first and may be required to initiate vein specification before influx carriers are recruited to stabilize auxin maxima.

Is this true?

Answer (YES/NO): YES